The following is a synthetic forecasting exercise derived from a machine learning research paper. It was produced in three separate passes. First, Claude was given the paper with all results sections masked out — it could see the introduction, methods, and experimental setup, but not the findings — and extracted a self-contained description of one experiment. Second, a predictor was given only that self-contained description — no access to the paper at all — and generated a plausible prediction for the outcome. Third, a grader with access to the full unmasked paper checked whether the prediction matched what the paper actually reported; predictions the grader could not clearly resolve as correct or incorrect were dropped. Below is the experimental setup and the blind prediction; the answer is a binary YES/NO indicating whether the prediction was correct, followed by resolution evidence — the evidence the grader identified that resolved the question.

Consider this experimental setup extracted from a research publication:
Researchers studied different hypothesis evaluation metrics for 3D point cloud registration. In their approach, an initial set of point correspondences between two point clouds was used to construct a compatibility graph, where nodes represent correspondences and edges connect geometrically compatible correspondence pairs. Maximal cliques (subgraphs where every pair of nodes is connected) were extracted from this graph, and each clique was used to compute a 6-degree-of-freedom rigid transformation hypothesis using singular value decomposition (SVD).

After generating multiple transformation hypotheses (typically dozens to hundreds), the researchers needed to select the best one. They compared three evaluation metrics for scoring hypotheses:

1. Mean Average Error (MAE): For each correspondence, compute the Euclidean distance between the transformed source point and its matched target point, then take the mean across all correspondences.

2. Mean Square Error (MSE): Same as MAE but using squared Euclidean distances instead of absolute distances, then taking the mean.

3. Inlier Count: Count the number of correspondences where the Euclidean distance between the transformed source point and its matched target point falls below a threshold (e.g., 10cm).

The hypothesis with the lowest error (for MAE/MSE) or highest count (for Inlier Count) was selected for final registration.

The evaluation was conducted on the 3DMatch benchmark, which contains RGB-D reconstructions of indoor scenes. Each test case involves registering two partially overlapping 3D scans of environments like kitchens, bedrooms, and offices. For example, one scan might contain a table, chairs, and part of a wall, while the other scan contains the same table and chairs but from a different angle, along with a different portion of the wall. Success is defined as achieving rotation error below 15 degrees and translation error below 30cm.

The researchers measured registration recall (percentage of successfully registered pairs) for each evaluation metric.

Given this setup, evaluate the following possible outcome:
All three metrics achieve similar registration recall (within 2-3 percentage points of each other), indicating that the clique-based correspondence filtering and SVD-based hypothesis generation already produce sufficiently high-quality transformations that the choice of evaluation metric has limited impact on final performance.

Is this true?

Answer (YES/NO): YES